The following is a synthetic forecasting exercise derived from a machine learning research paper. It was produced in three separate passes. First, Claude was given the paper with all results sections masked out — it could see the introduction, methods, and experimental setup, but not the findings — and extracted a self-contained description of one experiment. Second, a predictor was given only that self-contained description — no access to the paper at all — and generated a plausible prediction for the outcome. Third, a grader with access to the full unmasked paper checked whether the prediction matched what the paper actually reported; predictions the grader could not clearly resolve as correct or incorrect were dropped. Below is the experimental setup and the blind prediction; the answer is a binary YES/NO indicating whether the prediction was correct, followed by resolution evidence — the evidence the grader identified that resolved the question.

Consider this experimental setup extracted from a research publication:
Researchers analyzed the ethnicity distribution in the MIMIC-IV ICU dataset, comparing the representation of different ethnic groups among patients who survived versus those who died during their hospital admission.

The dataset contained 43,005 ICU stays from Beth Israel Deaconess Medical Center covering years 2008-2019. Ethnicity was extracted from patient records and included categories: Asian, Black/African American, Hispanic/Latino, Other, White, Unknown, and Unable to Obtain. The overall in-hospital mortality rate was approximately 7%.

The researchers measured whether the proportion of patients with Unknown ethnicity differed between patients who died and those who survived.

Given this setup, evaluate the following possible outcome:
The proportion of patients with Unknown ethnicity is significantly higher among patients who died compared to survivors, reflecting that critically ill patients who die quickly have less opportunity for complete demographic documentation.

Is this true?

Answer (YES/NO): YES